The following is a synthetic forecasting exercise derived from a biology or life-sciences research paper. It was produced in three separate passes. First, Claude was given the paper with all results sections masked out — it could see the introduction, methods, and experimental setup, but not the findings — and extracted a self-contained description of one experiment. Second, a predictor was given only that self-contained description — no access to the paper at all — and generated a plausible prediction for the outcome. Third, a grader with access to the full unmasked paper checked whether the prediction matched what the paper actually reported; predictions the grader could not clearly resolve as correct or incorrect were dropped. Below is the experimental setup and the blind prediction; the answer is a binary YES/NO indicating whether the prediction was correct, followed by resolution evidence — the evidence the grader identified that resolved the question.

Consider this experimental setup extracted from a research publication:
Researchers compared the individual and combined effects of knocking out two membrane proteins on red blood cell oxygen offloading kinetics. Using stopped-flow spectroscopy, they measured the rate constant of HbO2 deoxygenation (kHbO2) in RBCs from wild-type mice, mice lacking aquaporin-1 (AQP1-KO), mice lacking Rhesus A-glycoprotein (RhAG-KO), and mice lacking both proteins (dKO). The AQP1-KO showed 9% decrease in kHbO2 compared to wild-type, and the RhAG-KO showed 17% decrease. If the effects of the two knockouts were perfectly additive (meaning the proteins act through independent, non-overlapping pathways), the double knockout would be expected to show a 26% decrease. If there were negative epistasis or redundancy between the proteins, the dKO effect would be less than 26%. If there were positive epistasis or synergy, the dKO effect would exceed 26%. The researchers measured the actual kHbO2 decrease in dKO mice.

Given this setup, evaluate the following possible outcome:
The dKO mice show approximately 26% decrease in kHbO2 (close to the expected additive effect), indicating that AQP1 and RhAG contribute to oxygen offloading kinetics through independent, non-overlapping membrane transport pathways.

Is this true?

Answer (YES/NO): NO